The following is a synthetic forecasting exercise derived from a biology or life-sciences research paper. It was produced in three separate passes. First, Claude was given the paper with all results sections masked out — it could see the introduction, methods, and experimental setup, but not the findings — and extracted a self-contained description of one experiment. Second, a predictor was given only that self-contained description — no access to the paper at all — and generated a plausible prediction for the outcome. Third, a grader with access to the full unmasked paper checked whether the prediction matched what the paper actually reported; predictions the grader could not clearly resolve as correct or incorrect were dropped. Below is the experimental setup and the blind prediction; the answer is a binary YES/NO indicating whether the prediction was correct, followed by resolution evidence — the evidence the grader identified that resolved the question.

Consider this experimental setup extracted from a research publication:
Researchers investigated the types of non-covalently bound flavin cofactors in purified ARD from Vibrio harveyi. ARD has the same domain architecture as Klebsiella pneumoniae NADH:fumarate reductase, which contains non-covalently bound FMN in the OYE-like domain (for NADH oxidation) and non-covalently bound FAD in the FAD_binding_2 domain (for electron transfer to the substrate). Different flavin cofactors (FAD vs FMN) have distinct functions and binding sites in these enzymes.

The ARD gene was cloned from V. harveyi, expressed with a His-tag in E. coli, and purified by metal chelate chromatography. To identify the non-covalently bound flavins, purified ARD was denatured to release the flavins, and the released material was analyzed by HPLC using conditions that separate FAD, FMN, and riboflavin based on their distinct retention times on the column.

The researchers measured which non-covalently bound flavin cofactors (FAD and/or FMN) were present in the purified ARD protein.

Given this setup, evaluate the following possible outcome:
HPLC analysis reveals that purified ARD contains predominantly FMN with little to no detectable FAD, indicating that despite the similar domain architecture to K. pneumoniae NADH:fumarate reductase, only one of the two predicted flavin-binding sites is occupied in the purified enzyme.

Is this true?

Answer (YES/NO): NO